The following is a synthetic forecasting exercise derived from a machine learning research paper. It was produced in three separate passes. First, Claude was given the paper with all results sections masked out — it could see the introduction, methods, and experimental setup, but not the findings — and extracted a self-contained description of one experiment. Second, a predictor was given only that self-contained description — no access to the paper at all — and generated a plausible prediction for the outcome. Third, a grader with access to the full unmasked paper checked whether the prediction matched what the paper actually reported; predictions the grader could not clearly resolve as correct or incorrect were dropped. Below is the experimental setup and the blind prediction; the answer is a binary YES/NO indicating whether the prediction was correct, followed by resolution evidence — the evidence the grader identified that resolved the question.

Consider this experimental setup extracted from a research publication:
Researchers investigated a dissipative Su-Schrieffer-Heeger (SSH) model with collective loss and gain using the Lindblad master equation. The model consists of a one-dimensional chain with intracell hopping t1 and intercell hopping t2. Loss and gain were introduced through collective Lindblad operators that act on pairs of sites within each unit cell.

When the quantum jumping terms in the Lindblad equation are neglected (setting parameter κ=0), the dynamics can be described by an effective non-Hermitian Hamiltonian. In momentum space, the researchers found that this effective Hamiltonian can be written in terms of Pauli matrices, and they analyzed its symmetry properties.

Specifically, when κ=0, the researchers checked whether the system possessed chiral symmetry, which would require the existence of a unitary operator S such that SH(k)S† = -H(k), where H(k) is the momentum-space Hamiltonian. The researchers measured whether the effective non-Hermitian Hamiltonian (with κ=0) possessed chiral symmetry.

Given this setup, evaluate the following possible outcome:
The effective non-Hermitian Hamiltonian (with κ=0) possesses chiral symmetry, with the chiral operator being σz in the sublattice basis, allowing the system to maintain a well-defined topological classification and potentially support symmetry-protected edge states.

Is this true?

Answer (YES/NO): YES